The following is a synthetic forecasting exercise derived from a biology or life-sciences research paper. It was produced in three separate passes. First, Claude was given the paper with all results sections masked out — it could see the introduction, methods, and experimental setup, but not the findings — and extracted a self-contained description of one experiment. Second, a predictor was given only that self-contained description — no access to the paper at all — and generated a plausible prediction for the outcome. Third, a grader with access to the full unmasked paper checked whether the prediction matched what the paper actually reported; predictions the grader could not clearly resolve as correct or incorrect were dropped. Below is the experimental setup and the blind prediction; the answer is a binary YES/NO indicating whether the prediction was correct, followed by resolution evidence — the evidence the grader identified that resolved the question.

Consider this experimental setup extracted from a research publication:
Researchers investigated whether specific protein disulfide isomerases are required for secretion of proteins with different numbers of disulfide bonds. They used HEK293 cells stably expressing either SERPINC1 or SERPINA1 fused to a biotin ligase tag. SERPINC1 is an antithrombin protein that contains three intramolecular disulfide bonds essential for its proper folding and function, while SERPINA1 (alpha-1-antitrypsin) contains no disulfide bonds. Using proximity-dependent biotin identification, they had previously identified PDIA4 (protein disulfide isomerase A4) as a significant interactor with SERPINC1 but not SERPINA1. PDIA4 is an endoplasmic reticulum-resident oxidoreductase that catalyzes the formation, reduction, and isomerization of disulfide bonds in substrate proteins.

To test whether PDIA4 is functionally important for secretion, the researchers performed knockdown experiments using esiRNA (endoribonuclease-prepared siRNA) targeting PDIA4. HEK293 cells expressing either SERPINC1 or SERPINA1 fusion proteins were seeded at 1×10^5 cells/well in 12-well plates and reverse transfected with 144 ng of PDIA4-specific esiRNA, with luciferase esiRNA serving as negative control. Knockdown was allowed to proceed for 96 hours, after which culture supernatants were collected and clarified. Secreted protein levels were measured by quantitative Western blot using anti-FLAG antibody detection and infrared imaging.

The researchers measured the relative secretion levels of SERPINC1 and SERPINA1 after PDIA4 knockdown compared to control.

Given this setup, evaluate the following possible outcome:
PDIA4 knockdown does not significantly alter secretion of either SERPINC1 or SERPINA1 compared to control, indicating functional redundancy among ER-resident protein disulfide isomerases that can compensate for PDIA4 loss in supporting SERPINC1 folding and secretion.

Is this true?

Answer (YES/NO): NO